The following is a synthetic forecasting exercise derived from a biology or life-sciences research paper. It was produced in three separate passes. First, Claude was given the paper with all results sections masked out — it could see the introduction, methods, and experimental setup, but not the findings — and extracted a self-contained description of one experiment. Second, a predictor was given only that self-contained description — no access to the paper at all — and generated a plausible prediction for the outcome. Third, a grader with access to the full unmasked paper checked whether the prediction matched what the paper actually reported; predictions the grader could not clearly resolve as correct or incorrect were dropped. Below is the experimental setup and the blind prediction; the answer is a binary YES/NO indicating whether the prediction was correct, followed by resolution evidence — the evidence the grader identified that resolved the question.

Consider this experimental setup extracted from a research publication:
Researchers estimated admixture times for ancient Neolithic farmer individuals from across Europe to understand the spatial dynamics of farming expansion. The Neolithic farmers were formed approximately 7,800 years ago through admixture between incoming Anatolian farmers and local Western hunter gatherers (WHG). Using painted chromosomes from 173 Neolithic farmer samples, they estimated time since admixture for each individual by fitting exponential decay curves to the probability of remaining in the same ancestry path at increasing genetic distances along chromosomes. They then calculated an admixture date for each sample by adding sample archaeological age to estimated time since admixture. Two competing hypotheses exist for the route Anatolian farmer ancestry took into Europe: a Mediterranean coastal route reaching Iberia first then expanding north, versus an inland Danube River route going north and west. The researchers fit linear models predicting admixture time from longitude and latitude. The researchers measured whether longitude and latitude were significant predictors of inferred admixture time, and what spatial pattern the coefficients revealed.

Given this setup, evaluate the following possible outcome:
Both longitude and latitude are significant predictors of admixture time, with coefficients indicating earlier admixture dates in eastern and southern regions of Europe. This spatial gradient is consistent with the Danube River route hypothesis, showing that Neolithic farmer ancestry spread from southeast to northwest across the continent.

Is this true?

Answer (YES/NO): NO